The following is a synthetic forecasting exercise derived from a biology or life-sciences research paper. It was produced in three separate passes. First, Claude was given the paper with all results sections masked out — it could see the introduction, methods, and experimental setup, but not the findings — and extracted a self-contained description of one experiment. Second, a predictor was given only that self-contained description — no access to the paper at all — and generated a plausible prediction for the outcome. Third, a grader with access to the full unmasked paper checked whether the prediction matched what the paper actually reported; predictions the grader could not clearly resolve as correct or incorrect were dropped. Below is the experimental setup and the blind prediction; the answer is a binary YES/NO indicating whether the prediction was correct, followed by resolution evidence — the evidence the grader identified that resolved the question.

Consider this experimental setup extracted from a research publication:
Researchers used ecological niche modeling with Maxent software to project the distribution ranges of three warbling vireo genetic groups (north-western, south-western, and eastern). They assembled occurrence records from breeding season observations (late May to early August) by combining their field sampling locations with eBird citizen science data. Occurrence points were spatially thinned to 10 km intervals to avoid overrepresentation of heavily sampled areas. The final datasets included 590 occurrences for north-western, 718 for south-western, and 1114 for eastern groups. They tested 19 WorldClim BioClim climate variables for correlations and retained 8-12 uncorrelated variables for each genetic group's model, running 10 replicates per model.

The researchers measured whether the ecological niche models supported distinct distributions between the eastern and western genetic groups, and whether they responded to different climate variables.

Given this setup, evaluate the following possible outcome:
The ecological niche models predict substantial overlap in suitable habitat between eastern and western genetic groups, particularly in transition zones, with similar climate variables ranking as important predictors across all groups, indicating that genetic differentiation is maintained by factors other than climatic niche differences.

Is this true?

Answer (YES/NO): NO